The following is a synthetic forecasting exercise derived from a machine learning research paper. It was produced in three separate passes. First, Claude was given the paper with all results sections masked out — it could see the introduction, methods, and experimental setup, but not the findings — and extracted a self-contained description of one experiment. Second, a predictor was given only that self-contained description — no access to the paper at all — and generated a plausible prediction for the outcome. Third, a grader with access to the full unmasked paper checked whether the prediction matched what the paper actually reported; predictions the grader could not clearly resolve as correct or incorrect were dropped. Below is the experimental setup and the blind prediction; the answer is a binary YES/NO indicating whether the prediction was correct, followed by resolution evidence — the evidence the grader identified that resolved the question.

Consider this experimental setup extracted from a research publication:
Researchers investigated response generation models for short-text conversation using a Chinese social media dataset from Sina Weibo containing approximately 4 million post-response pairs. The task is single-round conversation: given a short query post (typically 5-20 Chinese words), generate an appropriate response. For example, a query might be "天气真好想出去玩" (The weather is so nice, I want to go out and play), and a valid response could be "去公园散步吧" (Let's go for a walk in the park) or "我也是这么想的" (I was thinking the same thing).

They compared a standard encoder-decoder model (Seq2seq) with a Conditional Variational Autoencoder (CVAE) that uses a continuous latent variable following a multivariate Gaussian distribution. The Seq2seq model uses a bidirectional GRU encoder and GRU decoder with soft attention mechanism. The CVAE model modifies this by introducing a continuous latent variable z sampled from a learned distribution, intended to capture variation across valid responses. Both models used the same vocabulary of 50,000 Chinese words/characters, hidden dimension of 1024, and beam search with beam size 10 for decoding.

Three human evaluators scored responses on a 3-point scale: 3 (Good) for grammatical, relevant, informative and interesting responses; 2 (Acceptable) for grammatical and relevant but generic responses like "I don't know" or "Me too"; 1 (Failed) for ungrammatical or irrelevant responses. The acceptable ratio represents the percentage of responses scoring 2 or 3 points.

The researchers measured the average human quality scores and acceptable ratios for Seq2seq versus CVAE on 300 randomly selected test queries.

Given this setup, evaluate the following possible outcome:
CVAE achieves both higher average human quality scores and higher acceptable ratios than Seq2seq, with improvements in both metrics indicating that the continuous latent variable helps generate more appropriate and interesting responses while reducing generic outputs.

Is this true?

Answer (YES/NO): NO